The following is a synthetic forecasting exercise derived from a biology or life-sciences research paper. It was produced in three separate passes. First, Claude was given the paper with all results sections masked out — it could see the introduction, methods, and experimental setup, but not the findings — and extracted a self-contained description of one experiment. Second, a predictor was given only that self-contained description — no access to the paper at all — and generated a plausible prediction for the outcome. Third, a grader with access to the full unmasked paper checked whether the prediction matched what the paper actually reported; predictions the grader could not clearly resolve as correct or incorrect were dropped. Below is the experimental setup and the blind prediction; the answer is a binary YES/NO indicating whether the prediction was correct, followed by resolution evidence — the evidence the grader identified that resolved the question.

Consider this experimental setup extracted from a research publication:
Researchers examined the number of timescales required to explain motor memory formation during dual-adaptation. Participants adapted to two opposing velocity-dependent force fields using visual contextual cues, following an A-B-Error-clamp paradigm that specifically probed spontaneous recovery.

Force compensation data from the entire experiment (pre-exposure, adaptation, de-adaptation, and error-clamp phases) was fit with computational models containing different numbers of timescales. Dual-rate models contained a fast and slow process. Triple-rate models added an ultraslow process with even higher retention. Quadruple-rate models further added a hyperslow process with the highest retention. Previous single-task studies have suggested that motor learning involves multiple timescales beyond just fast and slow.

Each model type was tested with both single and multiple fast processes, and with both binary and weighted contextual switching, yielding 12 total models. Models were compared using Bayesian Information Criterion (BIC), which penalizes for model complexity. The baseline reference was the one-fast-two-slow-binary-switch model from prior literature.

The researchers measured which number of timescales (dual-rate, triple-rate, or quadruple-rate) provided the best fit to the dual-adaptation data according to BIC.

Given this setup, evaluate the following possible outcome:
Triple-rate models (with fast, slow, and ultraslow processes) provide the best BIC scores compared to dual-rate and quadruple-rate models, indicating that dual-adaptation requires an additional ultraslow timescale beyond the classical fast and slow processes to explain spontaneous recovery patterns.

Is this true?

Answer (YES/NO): YES